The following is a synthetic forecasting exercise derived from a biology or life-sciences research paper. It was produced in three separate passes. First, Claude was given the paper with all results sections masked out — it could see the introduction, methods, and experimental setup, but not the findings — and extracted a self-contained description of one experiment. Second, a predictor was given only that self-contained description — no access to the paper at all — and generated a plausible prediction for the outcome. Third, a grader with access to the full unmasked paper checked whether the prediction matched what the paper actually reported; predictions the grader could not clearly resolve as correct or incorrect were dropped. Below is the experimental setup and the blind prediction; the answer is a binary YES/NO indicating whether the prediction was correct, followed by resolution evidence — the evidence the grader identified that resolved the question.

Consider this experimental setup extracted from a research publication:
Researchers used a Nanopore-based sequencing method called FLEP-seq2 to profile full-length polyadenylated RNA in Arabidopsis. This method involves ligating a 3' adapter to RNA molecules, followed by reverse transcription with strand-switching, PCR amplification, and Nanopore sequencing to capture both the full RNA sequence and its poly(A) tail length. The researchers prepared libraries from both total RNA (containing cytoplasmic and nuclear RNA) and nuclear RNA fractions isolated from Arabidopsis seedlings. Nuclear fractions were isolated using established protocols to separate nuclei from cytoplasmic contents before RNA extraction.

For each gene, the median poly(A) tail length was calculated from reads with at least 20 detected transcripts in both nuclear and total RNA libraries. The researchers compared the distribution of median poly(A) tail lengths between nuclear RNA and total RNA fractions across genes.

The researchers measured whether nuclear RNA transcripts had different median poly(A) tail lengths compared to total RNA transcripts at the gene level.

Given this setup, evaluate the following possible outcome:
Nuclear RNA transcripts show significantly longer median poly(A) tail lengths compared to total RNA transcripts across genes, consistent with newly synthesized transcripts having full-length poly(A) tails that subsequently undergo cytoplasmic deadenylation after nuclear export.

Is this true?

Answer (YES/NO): YES